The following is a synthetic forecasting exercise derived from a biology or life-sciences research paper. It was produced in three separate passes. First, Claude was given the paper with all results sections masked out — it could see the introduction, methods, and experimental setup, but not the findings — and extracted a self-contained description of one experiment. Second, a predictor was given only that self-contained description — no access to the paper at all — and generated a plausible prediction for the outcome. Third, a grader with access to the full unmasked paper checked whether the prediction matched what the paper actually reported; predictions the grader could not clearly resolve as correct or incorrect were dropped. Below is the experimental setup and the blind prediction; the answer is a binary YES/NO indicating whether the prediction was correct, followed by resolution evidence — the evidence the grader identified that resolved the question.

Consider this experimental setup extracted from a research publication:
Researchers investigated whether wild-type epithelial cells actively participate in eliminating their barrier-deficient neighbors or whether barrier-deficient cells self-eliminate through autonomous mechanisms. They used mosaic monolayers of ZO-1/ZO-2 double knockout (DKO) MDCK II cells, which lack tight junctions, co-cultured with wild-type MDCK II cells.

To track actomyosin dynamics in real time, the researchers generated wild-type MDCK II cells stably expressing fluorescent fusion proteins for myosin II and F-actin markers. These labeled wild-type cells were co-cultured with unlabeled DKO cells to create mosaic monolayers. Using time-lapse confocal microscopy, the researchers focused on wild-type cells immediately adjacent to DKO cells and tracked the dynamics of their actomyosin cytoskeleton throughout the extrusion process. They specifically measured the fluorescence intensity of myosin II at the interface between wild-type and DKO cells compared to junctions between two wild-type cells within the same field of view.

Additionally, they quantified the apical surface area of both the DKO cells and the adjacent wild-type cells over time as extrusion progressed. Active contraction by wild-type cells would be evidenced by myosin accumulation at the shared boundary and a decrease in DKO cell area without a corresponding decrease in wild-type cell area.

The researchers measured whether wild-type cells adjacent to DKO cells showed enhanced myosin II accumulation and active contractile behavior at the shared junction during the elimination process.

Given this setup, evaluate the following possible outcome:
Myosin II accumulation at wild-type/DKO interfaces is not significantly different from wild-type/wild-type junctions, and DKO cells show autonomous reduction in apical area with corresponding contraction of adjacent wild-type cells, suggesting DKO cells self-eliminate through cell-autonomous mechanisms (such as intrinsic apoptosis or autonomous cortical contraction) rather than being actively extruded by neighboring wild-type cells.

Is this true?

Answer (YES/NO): NO